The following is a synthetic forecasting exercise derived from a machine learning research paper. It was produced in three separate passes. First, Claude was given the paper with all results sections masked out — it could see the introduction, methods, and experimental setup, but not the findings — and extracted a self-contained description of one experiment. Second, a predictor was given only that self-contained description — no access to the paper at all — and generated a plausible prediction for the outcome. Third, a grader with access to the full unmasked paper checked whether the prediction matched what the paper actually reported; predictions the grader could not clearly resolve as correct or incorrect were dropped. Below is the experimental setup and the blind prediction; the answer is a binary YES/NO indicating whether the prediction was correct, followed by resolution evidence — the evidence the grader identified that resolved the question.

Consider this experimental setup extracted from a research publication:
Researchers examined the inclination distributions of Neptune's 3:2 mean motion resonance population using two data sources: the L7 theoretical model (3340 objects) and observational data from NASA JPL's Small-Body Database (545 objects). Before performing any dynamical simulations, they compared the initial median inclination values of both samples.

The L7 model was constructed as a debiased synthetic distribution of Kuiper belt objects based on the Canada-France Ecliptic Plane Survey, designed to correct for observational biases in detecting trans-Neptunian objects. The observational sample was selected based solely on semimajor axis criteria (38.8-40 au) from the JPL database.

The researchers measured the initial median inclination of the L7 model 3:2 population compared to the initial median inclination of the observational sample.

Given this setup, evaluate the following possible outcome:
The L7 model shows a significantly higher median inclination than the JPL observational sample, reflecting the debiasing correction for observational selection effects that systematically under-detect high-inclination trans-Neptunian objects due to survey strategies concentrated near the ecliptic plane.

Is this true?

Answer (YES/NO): YES